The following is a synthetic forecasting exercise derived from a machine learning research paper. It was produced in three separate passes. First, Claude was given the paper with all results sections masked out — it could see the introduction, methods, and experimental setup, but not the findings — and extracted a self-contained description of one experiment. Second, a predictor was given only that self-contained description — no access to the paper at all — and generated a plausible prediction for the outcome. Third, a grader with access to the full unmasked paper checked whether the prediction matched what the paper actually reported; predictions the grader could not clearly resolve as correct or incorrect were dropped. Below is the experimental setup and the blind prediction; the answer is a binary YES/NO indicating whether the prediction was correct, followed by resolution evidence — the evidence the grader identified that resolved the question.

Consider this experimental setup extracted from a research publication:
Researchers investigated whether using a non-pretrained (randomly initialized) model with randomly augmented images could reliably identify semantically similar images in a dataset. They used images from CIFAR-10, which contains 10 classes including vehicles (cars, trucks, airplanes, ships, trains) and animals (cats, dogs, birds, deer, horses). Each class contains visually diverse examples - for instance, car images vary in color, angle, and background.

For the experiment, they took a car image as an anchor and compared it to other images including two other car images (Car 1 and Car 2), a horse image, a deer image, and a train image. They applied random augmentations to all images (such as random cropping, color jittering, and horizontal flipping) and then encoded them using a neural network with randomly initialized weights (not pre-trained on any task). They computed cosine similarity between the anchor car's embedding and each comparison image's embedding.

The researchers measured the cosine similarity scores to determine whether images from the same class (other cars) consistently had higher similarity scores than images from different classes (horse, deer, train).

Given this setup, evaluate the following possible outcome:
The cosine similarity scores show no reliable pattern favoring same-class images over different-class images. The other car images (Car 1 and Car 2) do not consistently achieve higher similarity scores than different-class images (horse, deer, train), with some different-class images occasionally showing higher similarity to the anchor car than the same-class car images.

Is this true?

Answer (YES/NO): YES